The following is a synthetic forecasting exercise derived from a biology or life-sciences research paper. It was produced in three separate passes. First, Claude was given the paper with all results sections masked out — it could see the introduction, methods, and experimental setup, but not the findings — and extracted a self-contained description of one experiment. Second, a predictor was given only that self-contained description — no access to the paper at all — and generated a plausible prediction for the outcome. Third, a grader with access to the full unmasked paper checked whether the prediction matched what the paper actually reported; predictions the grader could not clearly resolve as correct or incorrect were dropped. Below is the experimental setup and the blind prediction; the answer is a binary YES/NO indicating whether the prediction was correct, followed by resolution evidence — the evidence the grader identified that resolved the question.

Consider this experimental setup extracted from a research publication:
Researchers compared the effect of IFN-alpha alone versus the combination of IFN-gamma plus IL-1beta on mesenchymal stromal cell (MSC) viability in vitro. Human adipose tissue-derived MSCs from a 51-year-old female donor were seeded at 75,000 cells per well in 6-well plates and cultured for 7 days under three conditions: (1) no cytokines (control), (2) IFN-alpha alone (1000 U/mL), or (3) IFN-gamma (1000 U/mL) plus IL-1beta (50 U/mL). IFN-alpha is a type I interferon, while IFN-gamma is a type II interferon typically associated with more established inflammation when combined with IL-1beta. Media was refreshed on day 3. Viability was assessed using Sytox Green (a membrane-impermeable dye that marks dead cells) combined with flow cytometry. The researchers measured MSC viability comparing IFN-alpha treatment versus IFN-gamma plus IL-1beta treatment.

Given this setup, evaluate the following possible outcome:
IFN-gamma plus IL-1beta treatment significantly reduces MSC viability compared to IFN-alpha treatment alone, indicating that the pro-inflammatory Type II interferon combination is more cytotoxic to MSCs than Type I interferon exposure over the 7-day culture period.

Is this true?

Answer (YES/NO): NO